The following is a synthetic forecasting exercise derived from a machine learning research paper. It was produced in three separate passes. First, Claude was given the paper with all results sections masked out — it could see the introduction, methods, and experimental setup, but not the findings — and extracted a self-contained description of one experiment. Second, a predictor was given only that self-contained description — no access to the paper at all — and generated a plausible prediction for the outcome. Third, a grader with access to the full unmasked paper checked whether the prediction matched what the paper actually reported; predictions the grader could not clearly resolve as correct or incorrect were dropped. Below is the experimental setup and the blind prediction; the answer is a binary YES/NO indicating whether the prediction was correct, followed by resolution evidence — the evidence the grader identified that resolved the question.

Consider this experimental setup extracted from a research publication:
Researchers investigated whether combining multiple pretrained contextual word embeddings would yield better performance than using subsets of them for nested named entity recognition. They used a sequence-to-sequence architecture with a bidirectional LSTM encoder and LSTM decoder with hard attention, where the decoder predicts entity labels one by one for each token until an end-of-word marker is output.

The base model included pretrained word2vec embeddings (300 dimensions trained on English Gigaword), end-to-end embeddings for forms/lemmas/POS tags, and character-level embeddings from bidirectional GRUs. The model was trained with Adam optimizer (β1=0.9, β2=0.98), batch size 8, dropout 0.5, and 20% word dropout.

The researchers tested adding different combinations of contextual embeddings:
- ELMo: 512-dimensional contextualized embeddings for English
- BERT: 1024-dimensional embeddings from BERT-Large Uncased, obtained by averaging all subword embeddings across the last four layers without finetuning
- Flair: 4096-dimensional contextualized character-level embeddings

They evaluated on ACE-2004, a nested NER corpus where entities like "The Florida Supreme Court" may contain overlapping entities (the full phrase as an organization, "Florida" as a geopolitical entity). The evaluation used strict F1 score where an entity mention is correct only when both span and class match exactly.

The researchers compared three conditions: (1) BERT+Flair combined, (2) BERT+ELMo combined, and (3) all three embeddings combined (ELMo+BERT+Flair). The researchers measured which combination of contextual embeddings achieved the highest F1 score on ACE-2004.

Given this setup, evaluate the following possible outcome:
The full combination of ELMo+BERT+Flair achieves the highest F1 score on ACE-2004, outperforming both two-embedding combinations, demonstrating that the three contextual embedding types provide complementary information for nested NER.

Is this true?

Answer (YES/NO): NO